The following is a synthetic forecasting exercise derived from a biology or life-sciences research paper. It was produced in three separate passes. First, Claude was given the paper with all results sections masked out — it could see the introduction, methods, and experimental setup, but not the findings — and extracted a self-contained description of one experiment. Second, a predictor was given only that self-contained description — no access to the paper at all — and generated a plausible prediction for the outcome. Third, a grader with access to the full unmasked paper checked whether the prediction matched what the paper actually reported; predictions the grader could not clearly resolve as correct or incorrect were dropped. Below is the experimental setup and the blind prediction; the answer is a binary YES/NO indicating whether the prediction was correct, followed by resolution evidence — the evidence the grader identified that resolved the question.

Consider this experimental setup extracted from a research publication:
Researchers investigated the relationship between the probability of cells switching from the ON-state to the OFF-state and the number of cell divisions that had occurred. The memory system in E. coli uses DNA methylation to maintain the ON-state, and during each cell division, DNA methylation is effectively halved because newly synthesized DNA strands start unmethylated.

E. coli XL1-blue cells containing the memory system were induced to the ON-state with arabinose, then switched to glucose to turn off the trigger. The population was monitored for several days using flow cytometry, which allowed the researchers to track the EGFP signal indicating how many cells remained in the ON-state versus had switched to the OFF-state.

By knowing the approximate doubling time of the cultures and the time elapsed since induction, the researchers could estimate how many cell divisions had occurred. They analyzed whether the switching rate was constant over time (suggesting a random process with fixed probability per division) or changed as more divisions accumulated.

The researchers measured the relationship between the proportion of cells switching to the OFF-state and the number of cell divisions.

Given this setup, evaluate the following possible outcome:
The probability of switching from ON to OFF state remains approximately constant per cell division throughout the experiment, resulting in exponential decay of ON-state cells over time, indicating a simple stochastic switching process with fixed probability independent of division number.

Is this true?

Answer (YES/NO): NO